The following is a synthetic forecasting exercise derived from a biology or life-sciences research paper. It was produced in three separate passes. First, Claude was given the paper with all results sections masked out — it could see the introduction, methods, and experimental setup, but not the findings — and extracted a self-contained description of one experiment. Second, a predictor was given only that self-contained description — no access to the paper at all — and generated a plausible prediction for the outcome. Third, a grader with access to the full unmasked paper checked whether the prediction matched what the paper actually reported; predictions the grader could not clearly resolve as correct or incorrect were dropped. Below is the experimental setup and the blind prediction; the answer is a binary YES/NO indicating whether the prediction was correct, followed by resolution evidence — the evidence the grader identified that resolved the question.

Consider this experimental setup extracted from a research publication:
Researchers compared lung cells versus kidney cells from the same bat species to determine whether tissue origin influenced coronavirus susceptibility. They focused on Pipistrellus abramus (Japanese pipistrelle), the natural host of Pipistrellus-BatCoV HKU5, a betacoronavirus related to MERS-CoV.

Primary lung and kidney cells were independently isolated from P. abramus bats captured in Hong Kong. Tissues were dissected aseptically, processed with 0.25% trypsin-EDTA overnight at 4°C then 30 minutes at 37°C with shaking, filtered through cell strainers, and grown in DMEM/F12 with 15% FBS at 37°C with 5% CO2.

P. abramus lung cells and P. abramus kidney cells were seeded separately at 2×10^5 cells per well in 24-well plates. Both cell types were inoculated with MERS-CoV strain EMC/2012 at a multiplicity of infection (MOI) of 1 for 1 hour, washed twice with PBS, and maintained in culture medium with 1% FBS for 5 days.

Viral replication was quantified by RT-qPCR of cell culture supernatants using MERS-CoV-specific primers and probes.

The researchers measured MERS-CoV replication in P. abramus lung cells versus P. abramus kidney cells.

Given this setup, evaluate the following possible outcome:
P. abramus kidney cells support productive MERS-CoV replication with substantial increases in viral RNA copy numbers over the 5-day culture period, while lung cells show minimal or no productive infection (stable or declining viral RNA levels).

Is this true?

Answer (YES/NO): YES